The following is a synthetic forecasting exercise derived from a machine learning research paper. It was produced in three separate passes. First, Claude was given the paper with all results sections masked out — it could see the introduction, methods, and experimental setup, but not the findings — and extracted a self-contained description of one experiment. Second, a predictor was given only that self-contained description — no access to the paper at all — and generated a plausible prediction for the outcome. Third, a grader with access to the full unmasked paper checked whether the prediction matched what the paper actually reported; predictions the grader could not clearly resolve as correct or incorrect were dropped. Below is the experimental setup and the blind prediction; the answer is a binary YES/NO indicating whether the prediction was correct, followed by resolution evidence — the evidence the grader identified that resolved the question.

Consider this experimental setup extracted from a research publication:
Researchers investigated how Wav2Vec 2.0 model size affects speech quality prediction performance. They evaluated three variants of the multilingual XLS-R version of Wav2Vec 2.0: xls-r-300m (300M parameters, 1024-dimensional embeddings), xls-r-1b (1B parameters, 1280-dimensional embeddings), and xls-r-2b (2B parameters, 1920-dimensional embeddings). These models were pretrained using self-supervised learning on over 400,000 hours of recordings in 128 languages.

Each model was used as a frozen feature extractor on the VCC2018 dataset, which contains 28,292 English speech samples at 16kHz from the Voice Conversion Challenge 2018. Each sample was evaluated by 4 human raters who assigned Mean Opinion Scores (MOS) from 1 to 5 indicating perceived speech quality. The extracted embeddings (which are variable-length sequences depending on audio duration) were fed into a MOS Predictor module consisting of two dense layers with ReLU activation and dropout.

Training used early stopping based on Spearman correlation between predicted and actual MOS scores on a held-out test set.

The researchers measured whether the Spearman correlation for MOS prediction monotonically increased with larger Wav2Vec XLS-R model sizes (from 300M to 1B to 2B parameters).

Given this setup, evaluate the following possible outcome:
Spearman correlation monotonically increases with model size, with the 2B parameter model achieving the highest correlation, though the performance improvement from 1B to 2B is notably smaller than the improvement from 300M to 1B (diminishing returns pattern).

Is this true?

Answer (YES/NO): NO